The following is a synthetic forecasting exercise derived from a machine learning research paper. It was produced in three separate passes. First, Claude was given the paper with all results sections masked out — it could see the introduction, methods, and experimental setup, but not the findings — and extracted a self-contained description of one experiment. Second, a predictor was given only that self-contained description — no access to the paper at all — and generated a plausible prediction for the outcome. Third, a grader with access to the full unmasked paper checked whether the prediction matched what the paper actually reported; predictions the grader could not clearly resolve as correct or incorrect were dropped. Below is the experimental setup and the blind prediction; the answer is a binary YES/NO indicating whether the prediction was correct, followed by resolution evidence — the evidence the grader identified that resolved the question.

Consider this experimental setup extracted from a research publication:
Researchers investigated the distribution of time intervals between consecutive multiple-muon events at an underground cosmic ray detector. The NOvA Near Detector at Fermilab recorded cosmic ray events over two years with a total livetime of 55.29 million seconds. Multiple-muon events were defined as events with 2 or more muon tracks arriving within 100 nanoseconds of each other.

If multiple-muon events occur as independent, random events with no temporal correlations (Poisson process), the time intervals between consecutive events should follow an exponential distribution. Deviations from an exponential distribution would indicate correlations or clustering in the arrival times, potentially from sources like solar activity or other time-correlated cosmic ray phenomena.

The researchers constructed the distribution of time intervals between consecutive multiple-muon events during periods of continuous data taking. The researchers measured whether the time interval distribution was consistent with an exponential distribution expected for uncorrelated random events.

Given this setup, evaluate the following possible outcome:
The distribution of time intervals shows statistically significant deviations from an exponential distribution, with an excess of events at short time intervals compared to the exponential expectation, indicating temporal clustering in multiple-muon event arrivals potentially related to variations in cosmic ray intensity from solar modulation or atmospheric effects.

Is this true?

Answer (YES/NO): NO